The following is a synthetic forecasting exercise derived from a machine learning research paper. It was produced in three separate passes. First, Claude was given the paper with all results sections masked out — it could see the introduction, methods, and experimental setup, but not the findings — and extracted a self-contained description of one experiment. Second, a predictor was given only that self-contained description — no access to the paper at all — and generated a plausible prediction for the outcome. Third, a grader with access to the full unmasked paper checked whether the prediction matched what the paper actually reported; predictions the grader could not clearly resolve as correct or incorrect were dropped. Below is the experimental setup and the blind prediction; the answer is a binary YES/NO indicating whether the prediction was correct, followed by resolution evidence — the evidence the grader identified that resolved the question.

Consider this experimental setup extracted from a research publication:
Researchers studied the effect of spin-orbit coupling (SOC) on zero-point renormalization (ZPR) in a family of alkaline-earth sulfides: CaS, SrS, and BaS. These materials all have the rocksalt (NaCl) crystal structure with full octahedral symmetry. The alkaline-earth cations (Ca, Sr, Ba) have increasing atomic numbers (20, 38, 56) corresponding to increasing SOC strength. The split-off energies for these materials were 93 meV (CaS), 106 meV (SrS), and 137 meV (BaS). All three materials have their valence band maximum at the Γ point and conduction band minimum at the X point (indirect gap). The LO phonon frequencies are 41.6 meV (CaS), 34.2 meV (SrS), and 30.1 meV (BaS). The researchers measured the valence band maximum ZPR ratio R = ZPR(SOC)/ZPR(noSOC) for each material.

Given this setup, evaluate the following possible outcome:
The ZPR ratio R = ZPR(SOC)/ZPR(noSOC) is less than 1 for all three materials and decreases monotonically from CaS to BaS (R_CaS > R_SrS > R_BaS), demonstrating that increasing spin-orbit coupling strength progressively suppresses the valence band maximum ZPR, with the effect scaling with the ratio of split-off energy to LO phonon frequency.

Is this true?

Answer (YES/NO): NO